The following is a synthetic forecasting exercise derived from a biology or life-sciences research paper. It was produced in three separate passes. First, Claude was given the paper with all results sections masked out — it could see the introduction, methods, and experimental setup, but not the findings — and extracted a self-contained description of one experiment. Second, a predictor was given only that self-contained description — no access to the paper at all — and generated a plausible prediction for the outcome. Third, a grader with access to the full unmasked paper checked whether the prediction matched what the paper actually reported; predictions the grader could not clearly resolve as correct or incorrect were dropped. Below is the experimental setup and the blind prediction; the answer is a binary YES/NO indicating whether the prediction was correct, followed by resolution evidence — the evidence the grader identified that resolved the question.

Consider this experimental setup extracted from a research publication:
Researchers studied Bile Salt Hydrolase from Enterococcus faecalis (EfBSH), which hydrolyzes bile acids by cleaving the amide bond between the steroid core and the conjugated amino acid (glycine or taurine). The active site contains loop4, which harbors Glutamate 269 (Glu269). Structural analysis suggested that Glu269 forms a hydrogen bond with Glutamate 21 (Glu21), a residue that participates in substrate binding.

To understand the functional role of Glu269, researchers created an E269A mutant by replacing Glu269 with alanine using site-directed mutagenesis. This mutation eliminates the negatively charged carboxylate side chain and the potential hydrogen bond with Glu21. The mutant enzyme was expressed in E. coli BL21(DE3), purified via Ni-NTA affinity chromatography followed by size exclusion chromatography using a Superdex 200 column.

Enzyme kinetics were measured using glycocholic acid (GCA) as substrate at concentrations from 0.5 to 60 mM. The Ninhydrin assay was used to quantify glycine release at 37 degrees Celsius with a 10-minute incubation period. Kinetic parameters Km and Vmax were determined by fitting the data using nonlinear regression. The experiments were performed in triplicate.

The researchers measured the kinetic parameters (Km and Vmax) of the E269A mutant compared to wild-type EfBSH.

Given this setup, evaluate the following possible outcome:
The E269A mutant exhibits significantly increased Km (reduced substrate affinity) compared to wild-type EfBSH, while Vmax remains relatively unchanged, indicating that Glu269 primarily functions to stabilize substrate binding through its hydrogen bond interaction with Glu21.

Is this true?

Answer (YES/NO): NO